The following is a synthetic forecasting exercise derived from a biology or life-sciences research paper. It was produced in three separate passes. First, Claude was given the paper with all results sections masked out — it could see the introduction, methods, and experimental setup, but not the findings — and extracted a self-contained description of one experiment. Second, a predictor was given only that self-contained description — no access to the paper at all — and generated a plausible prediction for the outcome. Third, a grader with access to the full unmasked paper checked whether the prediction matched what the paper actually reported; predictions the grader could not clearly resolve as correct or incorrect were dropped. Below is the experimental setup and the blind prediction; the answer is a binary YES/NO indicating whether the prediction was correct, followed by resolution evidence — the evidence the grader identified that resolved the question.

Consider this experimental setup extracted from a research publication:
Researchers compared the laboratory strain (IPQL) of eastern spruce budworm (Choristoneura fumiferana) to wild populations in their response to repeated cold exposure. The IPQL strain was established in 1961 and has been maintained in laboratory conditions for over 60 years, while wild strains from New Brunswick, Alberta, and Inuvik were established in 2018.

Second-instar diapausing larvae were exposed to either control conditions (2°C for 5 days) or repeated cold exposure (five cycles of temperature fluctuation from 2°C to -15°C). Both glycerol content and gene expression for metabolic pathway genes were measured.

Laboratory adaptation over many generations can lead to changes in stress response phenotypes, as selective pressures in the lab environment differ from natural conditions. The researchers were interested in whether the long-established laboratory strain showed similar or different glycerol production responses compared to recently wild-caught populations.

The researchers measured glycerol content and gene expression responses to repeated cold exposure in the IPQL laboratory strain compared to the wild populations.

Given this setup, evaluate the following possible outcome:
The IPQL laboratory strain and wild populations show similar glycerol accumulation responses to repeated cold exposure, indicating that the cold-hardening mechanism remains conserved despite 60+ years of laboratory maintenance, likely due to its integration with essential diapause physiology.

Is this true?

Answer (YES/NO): NO